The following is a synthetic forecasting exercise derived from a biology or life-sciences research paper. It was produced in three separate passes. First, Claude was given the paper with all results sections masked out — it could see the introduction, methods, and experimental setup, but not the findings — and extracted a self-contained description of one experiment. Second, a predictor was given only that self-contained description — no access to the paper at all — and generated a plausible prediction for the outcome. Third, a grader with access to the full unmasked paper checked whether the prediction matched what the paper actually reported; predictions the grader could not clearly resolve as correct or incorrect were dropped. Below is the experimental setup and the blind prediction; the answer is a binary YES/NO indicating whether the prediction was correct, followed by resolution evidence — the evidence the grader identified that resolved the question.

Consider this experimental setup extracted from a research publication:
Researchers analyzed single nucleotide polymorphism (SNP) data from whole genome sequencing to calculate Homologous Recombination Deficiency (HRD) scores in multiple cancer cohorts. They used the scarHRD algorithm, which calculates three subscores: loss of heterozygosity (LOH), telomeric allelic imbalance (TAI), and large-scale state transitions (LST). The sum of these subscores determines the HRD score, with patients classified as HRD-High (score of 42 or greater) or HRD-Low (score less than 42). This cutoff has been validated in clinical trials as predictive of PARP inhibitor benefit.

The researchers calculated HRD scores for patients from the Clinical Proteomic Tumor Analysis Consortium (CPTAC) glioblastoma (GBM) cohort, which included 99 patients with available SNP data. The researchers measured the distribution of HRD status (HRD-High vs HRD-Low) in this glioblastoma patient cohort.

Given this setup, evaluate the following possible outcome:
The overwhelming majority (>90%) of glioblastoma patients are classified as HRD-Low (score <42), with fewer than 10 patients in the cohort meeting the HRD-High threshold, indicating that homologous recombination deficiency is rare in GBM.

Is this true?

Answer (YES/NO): YES